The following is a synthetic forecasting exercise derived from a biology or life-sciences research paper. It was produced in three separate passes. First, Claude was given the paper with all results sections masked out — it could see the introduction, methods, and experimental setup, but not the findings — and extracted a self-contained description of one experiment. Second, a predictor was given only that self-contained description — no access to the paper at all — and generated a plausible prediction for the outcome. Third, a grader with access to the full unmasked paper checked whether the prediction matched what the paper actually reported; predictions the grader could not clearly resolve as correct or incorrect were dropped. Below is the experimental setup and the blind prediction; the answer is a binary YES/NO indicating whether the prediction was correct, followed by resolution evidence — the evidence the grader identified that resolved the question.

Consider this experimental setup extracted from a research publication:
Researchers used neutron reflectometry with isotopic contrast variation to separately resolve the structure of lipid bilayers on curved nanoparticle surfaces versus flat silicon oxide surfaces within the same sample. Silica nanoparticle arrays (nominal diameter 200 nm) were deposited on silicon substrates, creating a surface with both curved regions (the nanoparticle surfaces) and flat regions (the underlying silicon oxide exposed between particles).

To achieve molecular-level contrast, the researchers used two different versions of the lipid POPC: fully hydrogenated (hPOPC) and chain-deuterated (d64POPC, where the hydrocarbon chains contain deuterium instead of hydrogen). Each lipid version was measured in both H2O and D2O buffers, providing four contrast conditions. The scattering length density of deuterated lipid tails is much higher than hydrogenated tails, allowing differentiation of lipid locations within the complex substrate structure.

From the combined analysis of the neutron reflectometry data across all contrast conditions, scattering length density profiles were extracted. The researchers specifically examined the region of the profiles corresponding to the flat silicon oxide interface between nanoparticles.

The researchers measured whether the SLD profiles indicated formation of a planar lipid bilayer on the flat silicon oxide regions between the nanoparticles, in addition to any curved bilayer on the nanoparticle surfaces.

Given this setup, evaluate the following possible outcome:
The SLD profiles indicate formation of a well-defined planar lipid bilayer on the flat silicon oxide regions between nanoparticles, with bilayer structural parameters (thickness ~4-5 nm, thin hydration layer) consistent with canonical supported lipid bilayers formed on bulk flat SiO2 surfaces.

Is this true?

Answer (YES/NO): YES